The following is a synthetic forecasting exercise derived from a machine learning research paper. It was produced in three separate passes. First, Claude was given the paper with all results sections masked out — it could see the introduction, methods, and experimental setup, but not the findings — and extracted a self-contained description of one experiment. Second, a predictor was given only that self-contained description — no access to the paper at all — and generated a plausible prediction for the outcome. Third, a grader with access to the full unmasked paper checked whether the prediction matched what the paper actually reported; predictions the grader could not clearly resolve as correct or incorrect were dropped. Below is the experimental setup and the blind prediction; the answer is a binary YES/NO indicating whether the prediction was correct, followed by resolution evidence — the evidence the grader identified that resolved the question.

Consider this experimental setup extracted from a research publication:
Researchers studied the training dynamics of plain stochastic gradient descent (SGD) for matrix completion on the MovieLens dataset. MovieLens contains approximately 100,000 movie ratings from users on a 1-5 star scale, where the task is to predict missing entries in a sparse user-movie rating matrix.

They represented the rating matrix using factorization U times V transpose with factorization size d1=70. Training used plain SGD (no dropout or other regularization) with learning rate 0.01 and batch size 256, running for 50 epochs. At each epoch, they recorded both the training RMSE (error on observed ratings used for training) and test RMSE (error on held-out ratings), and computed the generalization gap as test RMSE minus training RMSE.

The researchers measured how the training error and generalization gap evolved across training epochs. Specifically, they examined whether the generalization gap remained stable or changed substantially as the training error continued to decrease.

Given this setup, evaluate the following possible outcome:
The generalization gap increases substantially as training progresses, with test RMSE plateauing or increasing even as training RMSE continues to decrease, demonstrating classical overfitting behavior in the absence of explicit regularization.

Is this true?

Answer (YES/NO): YES